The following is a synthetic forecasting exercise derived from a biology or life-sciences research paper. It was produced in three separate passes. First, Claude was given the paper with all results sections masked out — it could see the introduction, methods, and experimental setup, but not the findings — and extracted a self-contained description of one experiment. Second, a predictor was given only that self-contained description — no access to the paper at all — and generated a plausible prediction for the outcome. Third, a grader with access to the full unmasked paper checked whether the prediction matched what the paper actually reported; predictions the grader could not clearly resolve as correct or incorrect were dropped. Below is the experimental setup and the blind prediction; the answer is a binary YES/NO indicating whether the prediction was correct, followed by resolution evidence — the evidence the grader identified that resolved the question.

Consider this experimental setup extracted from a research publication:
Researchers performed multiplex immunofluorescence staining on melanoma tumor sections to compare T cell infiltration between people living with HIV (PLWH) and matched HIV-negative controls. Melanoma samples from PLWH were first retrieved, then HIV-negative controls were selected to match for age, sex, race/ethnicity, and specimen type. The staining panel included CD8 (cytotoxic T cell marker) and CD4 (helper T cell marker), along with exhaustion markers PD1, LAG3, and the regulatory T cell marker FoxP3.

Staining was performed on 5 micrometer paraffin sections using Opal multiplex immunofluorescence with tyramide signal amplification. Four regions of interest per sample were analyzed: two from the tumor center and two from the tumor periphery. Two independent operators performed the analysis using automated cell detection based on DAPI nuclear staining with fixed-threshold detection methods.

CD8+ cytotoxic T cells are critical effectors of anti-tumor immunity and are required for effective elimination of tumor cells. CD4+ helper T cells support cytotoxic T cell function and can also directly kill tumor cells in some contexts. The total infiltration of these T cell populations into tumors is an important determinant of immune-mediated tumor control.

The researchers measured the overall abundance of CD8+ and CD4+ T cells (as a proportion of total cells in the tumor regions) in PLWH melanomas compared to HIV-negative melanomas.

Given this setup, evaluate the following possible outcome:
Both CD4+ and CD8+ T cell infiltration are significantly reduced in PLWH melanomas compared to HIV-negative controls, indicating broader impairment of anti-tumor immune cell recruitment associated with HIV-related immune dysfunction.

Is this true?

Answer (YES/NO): NO